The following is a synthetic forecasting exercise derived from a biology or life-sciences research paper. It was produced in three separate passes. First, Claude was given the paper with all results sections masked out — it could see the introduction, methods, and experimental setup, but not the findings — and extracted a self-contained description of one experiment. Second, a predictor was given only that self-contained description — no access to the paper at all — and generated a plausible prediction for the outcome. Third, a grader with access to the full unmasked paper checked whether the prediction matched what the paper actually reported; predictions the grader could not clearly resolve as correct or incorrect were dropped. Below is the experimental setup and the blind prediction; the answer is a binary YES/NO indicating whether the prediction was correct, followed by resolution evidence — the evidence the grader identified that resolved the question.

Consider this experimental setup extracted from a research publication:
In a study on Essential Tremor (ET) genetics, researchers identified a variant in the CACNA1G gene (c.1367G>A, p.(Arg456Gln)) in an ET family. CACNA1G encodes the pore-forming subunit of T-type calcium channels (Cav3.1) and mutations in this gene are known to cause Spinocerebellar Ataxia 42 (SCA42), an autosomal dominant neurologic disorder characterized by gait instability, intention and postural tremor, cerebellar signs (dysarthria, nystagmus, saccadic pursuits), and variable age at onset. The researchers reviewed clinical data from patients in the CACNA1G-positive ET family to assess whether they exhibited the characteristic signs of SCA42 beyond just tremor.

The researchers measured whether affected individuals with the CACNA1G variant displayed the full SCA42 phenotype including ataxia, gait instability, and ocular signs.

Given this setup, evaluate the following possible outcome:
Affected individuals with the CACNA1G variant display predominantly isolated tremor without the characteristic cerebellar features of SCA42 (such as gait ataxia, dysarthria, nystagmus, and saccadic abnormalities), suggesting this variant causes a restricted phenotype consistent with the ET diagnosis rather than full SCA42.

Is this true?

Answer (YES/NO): YES